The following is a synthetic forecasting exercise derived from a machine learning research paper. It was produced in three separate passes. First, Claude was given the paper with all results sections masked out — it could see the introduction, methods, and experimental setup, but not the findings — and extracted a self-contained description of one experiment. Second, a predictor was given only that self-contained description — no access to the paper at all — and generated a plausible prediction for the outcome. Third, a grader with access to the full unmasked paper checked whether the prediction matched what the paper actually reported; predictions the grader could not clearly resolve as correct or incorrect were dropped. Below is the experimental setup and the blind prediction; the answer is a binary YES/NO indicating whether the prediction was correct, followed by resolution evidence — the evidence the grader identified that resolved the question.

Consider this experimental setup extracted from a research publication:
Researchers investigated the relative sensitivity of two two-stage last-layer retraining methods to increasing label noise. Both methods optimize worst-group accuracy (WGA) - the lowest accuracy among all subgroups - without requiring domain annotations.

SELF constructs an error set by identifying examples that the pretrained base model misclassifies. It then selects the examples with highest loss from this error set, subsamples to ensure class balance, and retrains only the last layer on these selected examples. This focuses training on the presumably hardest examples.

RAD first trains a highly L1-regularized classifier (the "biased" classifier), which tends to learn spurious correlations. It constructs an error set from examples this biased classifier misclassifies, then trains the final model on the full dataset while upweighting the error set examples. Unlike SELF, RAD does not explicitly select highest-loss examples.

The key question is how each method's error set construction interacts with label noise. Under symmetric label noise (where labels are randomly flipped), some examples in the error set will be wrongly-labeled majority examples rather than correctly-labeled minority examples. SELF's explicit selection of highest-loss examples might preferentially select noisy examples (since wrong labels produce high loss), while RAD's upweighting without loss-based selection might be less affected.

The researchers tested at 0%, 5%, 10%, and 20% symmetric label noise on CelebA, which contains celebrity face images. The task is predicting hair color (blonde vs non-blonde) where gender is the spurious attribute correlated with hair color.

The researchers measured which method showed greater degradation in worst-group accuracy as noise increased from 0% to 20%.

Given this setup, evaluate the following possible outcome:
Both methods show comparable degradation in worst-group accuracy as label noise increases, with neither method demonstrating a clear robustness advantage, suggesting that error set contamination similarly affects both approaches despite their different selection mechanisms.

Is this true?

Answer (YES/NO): NO